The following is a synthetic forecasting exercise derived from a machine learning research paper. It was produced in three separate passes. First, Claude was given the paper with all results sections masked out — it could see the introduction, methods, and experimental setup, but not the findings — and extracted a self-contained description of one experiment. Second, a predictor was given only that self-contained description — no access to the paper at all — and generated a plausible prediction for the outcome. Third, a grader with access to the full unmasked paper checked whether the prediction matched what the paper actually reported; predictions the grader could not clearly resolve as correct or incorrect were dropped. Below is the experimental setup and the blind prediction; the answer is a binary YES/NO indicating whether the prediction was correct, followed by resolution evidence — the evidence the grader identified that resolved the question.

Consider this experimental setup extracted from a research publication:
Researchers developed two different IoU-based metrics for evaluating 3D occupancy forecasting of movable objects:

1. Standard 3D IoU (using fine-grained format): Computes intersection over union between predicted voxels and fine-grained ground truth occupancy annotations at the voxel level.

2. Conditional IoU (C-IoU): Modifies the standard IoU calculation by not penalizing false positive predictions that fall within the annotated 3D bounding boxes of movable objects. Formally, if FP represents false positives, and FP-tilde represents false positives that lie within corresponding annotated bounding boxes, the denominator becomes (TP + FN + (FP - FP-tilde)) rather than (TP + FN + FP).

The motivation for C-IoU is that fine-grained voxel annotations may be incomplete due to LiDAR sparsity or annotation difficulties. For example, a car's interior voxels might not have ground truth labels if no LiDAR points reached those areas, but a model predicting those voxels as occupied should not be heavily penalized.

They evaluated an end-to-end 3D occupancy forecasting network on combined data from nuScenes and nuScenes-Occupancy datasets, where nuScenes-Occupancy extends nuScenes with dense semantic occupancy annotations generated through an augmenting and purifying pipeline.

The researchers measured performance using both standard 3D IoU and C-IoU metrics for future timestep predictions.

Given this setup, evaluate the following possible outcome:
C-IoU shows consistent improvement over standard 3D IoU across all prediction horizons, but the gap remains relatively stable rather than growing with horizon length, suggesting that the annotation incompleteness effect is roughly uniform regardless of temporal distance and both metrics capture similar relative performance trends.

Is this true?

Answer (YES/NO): YES